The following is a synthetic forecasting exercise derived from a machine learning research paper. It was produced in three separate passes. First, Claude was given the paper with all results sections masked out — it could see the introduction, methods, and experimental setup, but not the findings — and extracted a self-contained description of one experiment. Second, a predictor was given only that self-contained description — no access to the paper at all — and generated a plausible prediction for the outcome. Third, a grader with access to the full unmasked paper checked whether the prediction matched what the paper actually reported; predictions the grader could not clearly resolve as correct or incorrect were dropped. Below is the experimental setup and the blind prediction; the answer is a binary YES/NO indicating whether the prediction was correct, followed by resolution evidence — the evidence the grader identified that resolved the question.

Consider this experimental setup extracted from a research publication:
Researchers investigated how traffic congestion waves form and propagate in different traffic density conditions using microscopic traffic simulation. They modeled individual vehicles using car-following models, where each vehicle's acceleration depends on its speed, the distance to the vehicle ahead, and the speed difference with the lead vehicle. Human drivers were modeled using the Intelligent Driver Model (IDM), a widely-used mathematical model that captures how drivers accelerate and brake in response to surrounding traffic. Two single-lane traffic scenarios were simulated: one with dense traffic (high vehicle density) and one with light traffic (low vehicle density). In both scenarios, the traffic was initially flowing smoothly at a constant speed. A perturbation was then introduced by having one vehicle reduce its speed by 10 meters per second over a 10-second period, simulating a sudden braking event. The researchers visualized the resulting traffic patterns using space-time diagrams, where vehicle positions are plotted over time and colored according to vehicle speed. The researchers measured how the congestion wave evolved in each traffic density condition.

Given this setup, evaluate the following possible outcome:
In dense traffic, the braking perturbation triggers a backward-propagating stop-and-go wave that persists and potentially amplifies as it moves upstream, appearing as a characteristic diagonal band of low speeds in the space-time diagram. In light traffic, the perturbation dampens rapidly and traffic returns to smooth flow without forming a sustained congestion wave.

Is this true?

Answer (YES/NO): YES